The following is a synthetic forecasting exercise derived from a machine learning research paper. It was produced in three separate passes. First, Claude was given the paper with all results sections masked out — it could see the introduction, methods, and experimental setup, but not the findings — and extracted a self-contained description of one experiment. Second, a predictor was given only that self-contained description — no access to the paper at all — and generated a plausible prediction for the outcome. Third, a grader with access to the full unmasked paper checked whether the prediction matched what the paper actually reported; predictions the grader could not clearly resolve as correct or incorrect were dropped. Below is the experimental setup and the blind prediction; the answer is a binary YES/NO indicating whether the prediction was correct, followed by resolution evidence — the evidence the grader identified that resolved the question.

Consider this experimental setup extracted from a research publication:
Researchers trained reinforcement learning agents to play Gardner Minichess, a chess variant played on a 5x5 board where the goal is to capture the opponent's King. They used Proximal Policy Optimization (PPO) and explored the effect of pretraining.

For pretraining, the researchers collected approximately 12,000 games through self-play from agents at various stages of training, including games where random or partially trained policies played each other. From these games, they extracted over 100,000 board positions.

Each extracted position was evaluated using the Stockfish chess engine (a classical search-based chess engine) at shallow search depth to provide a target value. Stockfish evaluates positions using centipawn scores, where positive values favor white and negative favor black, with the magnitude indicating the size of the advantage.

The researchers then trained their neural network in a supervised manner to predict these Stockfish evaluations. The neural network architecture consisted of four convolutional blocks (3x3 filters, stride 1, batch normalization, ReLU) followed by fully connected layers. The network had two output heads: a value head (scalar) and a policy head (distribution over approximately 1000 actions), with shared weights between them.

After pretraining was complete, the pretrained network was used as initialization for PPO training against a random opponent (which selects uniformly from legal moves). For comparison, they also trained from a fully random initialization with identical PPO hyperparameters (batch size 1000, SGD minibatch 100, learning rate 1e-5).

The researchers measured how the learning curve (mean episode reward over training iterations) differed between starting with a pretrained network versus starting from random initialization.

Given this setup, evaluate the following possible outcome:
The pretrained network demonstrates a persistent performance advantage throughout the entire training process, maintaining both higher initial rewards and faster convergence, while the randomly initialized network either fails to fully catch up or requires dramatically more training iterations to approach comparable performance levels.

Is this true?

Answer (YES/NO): NO